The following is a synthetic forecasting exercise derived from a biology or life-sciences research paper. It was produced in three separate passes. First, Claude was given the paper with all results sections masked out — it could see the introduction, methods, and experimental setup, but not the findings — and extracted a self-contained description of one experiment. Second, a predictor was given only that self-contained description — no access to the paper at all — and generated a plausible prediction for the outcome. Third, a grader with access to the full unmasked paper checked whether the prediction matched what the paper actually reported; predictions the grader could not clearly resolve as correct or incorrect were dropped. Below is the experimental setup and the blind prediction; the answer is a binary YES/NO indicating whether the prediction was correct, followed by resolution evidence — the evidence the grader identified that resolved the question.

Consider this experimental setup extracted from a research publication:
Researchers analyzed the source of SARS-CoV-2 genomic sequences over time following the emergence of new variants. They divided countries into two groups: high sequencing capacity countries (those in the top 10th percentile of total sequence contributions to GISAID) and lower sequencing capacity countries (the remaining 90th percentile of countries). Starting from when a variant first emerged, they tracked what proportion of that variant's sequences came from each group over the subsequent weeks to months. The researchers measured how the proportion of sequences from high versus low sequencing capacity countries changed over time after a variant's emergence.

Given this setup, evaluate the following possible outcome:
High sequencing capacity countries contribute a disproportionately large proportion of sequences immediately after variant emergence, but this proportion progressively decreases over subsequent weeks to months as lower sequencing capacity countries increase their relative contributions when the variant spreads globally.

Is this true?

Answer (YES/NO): NO